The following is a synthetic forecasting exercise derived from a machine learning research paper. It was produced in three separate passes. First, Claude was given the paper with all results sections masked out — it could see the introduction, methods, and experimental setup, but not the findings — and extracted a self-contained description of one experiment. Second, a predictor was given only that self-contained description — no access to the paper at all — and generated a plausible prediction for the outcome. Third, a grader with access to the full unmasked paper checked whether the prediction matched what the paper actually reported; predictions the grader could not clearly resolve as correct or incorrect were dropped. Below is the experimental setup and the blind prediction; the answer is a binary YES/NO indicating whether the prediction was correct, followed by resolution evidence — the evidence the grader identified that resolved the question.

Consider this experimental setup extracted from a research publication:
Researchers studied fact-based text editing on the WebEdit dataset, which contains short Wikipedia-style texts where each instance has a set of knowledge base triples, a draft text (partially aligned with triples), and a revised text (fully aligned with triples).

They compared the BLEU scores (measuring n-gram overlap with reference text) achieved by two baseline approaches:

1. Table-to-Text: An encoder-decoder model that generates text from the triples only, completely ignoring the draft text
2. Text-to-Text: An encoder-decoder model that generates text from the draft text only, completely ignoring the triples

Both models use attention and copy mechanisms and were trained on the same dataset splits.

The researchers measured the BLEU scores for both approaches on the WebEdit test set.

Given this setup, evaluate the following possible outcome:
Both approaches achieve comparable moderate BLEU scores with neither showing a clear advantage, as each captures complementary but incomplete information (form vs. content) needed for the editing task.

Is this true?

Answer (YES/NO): NO